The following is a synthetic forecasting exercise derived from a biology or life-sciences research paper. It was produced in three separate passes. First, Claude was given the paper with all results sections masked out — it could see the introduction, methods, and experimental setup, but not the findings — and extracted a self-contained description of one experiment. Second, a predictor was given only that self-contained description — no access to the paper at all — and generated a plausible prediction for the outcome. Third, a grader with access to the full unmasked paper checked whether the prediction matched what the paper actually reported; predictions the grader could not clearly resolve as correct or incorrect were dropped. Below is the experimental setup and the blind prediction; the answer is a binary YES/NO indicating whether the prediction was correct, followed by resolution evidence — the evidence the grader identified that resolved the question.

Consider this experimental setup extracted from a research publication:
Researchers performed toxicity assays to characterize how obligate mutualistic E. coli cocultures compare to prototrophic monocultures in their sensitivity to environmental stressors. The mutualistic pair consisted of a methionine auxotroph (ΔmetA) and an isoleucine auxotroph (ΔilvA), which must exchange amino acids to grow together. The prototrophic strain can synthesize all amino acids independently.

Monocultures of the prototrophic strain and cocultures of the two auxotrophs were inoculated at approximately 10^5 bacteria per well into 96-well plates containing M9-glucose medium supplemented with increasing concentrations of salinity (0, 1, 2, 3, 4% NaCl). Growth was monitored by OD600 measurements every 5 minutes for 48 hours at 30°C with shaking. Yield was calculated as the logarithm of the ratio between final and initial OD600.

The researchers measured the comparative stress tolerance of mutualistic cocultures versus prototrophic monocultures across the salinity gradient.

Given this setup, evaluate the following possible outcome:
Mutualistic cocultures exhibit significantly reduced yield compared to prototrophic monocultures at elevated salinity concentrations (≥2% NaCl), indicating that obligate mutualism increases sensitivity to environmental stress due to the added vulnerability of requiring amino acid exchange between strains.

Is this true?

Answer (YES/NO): YES